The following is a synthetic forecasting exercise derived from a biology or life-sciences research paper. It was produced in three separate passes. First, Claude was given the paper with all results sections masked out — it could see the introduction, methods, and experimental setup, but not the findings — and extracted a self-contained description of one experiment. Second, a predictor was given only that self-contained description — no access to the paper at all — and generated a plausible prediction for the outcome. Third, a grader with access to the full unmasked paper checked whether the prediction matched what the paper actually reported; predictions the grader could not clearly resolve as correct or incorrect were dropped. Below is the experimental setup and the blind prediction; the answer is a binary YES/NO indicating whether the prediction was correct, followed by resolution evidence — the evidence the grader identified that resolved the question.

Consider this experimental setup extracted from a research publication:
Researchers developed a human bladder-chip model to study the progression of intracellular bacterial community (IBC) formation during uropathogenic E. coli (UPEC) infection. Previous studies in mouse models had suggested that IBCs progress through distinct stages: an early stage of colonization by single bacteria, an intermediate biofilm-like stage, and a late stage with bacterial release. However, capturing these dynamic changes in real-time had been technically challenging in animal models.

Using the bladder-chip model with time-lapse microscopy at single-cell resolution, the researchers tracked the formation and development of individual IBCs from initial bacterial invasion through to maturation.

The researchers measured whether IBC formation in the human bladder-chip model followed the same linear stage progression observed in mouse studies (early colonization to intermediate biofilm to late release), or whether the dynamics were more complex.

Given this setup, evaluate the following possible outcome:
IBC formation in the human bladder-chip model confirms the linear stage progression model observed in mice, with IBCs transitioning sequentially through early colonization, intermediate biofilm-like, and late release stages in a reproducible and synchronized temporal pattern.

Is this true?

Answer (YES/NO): NO